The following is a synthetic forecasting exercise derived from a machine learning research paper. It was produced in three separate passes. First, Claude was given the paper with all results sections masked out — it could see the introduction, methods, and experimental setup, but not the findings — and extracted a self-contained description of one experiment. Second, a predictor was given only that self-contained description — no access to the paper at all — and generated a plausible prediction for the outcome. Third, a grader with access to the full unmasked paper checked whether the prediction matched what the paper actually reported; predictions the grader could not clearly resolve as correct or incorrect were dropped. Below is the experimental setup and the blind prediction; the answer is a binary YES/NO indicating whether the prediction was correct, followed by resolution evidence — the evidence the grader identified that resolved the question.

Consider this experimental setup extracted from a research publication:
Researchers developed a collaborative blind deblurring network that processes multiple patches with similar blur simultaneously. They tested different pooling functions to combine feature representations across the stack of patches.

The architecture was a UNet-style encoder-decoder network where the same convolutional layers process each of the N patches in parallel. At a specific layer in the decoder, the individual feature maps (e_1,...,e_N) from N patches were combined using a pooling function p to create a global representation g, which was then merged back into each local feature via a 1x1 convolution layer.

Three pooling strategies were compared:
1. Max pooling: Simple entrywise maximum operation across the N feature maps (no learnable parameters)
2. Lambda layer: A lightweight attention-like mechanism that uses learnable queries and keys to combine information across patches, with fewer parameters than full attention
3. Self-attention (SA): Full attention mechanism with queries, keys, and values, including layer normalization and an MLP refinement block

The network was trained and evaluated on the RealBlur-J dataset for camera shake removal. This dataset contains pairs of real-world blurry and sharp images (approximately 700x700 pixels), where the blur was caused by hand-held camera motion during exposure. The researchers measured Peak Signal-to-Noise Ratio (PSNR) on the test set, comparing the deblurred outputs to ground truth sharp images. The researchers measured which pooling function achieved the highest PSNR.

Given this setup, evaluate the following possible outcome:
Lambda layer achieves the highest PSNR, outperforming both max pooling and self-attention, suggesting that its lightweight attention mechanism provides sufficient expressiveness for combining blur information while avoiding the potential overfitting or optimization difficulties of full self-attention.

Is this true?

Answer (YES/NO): NO